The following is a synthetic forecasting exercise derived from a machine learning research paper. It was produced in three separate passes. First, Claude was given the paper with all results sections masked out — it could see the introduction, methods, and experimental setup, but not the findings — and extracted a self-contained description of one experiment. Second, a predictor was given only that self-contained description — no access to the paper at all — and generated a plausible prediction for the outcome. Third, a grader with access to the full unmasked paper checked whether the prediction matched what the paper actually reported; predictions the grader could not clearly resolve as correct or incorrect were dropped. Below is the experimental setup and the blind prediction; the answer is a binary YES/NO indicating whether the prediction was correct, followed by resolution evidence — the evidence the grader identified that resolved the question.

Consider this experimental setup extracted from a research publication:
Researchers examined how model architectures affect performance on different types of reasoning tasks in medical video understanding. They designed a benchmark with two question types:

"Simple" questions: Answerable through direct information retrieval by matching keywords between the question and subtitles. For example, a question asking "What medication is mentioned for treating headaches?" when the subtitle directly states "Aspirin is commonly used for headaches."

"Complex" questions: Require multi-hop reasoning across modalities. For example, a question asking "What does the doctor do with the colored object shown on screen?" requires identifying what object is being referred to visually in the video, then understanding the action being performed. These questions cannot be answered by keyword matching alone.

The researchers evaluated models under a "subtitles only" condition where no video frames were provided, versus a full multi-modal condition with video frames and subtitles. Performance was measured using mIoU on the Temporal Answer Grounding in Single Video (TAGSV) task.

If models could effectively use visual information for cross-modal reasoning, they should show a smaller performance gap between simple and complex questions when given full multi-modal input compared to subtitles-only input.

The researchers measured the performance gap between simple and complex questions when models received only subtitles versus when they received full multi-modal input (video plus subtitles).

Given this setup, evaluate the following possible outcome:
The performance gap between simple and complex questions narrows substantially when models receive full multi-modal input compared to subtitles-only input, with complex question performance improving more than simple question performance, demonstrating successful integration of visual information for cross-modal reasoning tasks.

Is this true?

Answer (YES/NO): NO